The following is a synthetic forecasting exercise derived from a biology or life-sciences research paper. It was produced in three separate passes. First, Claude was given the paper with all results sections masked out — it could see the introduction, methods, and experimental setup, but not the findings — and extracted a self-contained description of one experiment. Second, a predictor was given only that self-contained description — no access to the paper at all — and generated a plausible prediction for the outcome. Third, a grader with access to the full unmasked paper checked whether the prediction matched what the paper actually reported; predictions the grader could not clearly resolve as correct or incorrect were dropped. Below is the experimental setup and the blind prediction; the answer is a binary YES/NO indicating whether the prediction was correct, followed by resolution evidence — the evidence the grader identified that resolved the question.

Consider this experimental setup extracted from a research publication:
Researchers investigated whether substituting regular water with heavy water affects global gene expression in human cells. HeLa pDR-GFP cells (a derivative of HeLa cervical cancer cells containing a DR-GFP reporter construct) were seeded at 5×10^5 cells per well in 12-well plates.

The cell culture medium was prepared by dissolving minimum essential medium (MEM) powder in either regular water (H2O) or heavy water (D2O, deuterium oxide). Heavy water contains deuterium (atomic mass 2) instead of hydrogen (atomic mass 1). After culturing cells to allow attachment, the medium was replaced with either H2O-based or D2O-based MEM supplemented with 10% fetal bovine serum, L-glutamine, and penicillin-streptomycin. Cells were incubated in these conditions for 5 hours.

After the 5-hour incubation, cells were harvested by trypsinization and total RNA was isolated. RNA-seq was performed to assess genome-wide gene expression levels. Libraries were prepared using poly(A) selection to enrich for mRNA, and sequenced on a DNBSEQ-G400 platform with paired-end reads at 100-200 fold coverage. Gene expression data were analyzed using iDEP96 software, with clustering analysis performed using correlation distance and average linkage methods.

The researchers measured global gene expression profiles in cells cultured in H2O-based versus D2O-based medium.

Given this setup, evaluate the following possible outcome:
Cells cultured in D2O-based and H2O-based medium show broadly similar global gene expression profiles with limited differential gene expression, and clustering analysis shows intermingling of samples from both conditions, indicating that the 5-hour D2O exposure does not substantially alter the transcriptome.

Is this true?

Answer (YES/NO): NO